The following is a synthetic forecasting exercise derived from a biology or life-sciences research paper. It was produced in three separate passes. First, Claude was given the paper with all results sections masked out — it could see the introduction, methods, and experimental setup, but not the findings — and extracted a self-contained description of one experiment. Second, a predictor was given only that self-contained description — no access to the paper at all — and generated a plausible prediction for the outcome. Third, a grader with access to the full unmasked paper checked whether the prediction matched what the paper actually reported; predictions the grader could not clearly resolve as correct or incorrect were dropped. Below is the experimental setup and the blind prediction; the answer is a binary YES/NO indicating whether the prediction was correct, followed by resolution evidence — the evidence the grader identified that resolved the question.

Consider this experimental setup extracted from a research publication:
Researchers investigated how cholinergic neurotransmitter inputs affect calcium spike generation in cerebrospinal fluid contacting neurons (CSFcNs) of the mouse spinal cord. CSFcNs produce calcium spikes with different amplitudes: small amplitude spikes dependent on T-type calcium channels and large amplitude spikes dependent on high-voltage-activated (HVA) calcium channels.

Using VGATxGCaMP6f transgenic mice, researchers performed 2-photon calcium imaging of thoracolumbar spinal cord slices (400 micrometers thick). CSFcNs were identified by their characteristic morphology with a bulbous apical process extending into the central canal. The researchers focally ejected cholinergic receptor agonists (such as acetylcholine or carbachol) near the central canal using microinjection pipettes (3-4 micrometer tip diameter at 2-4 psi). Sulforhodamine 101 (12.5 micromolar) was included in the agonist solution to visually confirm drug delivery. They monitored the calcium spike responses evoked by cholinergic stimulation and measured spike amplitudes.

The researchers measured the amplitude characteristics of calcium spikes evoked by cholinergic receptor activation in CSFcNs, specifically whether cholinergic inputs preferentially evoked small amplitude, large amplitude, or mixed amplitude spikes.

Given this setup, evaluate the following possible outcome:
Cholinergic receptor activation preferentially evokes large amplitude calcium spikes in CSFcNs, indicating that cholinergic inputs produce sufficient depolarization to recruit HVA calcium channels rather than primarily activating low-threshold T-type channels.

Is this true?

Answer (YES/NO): YES